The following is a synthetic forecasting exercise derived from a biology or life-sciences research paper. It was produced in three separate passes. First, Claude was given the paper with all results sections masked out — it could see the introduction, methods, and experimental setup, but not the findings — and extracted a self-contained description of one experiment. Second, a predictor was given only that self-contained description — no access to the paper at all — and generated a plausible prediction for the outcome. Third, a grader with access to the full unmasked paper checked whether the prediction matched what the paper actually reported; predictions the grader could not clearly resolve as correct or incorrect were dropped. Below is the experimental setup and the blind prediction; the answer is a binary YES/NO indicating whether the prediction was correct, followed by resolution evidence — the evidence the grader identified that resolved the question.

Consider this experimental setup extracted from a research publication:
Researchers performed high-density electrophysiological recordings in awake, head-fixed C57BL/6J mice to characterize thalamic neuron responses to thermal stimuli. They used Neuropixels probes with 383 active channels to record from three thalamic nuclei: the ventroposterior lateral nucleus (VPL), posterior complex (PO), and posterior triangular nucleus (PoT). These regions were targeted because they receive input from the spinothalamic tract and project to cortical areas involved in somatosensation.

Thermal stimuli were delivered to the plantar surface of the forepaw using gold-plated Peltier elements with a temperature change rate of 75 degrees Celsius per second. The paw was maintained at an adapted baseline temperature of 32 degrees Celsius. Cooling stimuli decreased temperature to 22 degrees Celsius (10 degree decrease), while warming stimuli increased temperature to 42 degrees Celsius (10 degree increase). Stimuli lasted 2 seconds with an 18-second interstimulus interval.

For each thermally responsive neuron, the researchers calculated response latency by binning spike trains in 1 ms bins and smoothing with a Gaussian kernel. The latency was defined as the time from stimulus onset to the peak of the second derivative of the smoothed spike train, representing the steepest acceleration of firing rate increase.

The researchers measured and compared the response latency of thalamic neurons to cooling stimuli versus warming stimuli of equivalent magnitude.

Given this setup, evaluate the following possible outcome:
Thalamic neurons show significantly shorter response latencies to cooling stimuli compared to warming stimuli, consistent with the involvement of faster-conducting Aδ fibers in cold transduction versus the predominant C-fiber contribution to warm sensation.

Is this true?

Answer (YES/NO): YES